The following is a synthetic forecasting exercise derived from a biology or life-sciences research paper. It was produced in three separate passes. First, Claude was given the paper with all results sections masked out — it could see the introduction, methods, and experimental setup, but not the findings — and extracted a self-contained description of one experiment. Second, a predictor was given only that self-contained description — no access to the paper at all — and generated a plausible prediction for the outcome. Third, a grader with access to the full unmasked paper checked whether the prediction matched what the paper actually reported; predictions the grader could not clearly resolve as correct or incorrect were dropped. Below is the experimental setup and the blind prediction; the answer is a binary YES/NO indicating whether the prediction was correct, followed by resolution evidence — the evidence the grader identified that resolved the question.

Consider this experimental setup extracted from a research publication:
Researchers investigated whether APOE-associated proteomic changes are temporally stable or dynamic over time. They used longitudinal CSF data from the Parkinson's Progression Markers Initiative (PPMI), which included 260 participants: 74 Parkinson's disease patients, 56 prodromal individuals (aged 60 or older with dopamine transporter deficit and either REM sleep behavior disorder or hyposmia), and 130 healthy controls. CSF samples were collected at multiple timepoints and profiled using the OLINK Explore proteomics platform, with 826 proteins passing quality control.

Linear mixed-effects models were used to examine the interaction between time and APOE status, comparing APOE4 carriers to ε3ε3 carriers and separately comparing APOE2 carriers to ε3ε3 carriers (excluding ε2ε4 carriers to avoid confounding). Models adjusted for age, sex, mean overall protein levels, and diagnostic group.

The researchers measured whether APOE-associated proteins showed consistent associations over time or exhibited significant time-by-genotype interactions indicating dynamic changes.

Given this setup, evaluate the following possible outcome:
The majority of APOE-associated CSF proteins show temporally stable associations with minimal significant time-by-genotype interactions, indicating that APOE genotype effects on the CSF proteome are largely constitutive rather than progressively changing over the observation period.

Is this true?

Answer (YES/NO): YES